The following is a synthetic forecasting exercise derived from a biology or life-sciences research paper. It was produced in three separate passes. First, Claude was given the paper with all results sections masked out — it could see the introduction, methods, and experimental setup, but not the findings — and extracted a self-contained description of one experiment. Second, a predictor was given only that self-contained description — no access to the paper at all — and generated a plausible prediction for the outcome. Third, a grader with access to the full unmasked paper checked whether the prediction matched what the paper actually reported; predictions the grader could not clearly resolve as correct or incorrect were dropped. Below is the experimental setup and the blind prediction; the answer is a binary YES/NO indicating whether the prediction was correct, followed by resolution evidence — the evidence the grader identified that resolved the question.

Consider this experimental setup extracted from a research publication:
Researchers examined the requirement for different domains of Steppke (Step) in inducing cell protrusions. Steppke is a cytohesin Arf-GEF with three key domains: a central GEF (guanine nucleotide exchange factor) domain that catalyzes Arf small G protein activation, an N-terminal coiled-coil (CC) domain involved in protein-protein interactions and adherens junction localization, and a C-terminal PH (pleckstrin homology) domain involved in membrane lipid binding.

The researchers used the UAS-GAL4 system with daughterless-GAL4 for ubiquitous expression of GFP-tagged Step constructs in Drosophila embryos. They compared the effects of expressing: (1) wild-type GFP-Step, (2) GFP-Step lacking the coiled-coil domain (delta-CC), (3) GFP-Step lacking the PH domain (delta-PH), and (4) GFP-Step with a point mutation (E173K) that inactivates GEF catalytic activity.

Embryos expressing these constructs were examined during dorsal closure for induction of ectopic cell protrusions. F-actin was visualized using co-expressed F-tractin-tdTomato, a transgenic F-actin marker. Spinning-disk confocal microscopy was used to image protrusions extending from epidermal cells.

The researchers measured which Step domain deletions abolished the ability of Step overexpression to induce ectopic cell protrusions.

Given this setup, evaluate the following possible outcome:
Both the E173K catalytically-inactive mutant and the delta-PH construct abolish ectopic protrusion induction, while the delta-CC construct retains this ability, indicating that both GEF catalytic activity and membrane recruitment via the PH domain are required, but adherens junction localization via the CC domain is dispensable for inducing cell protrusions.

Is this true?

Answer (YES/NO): YES